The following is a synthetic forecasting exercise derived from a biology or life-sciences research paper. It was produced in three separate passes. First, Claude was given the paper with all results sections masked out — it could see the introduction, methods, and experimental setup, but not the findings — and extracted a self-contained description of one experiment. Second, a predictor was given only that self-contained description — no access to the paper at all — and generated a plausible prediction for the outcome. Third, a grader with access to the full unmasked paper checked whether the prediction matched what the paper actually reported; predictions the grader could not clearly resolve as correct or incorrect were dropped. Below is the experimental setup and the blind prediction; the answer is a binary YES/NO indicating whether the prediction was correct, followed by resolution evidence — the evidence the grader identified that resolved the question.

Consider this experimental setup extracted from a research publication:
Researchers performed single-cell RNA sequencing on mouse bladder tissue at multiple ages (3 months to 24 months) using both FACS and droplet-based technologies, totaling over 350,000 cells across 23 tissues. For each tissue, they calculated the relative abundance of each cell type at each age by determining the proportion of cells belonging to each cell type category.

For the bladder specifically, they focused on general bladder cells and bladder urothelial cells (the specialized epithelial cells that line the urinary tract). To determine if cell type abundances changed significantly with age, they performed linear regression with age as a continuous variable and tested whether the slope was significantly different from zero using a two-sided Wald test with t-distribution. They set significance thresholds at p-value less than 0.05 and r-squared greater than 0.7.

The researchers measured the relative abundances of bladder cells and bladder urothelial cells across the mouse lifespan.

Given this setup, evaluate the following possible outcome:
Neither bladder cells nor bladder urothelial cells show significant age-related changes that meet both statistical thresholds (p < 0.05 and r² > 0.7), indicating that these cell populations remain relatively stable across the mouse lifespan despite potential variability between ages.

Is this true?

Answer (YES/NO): NO